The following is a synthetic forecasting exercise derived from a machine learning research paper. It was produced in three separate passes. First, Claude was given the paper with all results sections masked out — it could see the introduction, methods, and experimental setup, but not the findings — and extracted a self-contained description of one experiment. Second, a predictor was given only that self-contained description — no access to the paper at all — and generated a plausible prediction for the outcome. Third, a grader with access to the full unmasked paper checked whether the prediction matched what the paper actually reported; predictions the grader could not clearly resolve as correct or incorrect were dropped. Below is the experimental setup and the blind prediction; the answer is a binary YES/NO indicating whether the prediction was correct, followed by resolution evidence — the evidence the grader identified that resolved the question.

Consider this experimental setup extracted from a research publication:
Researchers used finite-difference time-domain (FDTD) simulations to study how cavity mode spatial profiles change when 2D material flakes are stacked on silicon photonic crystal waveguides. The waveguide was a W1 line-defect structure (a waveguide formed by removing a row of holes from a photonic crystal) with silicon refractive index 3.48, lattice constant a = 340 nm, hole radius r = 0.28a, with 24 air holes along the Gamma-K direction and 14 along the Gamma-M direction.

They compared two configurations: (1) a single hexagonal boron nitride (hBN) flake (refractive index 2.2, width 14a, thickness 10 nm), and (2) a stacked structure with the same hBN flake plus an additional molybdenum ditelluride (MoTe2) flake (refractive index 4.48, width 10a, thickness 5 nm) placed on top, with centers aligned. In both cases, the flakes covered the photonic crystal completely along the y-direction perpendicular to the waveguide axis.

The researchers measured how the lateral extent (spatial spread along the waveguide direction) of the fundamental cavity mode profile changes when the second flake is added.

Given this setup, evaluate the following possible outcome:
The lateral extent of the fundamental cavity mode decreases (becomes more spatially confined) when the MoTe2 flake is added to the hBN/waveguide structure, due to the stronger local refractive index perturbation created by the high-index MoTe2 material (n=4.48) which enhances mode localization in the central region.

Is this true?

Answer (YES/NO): NO